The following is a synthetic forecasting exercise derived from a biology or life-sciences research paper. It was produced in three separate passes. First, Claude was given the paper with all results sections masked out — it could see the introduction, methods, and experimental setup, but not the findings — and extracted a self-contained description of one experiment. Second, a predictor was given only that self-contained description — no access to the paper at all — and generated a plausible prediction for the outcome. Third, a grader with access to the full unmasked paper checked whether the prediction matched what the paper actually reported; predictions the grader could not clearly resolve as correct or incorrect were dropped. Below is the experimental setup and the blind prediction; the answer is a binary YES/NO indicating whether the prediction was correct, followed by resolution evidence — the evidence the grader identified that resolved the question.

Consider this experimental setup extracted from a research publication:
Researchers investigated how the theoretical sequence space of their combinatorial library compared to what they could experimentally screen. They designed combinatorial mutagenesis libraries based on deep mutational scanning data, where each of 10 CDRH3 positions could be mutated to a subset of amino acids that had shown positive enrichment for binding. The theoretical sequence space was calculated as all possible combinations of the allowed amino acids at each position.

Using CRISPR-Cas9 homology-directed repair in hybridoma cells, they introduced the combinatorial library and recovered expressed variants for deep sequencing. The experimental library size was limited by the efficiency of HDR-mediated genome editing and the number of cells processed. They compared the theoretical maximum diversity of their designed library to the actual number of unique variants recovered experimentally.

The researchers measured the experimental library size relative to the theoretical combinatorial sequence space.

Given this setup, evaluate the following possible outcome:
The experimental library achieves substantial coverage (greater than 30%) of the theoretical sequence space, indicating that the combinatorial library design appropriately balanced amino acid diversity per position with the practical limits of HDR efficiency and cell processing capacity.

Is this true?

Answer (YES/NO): NO